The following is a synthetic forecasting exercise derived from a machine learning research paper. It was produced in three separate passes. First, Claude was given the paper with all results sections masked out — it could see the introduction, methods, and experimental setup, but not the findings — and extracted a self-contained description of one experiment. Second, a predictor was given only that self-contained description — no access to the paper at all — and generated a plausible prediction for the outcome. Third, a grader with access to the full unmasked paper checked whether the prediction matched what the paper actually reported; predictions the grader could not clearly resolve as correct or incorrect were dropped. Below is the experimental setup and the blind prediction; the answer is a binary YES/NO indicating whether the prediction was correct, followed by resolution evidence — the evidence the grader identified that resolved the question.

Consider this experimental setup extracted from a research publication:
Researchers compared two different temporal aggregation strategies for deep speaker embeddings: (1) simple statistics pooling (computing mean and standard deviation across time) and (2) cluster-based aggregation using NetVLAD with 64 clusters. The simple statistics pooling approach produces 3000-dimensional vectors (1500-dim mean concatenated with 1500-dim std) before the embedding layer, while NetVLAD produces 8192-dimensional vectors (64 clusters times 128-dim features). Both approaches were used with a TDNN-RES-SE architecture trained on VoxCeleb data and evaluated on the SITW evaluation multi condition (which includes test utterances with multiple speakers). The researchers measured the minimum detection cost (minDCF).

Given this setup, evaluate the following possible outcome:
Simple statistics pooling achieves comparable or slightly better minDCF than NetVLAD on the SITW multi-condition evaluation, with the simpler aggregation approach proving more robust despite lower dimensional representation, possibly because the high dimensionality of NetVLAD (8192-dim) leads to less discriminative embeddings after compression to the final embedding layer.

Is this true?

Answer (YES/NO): NO